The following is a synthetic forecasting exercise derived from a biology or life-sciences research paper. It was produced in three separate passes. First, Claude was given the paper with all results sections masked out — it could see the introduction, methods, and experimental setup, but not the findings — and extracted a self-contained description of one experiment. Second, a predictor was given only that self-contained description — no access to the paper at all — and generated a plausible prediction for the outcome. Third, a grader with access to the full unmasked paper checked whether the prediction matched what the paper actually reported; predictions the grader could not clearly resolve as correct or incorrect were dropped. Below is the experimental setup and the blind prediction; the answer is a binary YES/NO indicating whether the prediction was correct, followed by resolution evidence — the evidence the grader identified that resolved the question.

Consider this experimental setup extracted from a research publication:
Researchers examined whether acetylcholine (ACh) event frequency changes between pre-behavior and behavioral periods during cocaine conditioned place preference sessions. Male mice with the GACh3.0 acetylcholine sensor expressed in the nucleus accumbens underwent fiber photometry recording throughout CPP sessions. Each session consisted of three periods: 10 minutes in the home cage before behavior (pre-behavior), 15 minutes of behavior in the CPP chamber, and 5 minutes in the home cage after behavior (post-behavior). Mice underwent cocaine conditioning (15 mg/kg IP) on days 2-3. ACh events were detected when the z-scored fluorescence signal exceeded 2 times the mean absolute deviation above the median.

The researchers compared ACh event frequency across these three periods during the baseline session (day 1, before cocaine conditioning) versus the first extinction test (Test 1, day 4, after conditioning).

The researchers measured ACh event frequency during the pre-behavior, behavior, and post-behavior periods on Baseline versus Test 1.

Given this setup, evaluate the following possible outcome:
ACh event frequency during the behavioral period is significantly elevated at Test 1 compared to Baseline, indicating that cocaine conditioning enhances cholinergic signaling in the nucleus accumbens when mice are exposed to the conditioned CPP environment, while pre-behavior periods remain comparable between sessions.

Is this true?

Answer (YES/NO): NO